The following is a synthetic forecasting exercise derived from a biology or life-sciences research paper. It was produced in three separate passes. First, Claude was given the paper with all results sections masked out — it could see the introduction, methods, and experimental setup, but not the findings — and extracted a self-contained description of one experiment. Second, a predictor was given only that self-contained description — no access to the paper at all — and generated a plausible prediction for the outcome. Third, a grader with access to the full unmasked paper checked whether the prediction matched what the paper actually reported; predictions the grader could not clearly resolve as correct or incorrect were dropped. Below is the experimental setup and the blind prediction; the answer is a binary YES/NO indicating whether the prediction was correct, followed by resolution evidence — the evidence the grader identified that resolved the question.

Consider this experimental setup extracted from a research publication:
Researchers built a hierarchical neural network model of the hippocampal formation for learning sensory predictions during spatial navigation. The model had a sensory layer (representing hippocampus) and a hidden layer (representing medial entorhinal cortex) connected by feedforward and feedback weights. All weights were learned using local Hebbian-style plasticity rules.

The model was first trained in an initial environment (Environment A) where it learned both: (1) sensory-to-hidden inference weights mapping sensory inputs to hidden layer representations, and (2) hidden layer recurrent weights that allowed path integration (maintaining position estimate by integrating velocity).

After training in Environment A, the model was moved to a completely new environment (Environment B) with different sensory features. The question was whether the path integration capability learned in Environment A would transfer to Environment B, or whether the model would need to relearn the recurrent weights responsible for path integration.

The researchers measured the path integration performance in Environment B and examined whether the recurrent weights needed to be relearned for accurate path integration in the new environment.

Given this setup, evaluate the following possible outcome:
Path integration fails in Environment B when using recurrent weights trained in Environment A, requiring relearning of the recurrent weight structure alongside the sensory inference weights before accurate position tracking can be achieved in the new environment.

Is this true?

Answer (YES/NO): NO